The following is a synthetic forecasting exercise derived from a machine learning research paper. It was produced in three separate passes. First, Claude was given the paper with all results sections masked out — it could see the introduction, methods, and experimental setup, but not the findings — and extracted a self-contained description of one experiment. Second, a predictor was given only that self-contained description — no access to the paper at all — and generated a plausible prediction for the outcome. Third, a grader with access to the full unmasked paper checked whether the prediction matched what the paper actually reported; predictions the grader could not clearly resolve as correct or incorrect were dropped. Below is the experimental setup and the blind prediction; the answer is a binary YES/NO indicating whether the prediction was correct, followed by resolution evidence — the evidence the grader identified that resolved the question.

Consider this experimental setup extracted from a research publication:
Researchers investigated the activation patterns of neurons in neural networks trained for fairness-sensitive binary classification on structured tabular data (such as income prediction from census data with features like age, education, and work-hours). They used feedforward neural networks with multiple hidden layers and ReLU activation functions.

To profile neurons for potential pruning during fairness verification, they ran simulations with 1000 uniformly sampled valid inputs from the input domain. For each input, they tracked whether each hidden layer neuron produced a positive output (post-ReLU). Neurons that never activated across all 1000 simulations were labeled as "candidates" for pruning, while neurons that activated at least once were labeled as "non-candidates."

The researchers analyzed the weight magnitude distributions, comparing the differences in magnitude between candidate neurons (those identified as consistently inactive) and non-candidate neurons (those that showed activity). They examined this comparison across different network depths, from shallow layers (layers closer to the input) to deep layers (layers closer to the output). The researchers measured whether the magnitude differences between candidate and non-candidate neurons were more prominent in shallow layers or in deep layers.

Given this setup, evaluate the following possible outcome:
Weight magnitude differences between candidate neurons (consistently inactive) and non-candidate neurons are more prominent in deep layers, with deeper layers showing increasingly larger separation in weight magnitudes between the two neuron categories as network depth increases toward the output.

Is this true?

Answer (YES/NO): YES